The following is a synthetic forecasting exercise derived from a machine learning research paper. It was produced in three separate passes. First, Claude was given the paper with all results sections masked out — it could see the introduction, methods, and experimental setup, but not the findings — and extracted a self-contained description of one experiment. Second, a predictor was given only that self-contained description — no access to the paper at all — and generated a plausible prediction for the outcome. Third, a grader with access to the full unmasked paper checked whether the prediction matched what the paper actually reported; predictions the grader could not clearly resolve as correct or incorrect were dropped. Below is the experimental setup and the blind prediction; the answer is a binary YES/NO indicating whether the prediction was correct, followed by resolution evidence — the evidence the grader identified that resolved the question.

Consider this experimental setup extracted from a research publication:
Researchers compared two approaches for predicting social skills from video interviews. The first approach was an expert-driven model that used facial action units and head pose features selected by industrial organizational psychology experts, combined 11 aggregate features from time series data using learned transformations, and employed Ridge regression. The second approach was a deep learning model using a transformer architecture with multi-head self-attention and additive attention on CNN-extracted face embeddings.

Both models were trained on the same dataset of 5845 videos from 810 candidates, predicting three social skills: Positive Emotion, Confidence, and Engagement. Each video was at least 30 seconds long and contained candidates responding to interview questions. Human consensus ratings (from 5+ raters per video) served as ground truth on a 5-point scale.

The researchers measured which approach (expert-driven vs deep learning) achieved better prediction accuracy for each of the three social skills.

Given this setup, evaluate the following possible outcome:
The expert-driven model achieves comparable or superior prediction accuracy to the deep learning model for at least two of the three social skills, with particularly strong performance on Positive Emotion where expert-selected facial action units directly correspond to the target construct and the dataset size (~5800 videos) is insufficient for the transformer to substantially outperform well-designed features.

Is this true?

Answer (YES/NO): NO